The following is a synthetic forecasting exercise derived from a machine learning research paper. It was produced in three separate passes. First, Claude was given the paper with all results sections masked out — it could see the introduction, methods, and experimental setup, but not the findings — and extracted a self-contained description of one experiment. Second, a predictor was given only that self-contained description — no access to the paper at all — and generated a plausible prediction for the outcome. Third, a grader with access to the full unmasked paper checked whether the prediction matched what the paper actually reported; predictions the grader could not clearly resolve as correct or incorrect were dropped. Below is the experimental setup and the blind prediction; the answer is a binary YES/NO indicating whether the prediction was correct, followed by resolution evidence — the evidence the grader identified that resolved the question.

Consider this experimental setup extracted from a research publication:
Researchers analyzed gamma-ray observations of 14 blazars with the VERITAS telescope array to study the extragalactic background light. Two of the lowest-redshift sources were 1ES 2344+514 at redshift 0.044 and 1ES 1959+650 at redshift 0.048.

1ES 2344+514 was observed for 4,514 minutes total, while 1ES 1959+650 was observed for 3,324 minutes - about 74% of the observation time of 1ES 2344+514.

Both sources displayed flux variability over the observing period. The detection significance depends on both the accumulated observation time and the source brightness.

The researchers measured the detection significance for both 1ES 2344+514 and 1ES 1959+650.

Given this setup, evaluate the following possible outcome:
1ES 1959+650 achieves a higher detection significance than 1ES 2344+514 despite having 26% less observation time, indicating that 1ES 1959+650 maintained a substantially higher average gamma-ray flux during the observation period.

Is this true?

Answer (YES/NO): YES